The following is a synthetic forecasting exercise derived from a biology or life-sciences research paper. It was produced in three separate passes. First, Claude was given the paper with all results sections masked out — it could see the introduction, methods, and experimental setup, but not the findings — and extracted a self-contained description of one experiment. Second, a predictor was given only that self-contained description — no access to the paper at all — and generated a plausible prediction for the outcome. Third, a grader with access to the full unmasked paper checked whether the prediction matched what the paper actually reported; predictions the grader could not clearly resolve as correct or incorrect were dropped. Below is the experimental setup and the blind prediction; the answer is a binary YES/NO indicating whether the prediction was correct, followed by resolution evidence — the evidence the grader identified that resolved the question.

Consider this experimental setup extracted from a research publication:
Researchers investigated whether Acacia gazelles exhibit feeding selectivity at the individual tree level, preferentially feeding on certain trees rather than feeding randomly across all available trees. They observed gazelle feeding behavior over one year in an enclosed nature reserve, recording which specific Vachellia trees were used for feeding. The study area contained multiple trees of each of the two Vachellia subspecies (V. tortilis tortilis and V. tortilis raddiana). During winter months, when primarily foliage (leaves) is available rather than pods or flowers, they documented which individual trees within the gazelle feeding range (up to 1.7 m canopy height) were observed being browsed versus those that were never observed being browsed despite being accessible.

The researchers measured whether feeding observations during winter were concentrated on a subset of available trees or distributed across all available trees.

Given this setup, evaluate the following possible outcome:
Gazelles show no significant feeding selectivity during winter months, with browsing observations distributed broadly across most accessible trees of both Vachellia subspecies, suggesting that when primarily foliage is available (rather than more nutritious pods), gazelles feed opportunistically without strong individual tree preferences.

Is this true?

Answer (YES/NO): NO